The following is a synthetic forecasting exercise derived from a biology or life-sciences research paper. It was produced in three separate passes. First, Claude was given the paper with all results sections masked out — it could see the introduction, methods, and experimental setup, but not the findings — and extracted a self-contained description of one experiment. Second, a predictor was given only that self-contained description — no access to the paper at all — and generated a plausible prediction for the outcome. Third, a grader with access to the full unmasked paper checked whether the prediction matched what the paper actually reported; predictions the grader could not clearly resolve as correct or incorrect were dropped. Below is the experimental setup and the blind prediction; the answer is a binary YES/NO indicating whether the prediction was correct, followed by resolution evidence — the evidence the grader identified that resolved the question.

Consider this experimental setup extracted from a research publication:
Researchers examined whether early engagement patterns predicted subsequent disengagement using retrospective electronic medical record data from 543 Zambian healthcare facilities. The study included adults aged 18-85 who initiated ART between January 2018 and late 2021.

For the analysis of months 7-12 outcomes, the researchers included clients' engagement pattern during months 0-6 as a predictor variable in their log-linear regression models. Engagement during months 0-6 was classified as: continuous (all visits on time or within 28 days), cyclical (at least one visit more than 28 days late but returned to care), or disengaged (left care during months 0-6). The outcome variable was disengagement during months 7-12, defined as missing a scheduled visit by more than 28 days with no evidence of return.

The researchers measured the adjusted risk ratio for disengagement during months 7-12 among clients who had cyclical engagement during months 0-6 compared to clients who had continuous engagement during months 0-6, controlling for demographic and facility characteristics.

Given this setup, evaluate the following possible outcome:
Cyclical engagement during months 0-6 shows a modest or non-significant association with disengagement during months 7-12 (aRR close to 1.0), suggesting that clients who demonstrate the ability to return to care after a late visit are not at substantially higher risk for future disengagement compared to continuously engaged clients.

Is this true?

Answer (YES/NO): NO